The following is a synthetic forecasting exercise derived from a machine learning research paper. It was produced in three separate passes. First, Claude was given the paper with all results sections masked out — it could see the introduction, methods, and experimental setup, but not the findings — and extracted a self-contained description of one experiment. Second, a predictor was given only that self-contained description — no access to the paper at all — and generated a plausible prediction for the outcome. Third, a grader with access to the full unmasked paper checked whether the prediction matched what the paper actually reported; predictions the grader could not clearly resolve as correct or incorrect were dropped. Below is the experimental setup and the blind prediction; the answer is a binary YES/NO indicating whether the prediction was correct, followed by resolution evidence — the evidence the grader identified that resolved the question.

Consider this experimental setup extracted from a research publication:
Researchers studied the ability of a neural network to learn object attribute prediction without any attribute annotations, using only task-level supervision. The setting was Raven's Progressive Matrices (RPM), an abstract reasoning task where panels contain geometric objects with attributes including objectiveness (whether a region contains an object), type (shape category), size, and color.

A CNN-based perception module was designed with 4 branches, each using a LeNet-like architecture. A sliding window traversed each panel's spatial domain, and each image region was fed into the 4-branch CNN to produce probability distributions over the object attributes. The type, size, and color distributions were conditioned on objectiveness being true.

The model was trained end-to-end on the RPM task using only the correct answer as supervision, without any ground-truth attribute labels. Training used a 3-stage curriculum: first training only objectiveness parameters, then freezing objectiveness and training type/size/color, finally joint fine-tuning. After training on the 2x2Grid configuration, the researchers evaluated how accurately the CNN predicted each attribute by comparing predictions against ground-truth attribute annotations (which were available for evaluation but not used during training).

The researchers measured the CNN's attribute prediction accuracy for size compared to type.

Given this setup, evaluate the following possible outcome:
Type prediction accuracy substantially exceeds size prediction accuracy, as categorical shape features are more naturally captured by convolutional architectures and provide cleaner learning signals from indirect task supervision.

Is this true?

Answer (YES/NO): YES